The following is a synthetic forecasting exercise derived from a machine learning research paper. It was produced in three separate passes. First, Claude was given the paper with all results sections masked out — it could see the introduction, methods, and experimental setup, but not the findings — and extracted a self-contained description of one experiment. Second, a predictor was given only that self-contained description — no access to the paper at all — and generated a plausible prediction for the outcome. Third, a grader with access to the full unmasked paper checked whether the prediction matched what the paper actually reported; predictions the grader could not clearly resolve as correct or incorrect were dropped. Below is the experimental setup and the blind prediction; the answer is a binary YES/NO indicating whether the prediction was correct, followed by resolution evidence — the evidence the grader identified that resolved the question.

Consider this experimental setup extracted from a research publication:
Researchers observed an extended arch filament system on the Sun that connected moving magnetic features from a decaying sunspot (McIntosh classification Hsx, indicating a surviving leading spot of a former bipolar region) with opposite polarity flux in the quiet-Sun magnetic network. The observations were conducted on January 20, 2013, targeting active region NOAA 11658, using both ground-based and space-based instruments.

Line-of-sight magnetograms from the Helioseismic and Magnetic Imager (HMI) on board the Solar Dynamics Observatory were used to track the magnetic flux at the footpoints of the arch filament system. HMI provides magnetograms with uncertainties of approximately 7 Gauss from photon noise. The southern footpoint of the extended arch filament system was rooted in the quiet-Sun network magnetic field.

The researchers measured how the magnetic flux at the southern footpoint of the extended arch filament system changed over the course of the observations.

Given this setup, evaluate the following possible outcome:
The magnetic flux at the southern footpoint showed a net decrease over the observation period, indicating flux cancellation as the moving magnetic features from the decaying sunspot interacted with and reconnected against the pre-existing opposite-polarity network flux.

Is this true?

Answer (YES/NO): YES